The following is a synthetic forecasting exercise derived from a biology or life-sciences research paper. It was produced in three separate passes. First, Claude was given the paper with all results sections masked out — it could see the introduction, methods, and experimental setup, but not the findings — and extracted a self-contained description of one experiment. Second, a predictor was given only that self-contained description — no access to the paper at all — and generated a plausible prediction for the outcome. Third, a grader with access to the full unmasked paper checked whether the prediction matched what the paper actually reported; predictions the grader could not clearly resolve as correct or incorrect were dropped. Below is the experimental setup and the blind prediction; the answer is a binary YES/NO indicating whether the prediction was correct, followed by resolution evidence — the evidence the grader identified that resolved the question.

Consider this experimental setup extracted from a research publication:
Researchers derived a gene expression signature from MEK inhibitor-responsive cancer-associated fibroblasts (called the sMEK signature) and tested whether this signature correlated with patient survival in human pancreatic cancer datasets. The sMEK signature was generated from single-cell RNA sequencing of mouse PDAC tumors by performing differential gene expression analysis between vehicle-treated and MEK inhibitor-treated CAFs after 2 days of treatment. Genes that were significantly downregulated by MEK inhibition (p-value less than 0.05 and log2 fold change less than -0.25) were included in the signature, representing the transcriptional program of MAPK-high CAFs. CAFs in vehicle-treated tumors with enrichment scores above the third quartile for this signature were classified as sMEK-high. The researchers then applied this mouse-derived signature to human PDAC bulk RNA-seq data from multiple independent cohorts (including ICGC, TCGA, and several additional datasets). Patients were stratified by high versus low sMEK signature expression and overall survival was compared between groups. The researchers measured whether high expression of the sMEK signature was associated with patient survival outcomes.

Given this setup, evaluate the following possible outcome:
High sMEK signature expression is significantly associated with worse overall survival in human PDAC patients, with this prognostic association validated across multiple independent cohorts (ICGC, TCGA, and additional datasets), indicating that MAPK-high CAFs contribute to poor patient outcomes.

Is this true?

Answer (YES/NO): YES